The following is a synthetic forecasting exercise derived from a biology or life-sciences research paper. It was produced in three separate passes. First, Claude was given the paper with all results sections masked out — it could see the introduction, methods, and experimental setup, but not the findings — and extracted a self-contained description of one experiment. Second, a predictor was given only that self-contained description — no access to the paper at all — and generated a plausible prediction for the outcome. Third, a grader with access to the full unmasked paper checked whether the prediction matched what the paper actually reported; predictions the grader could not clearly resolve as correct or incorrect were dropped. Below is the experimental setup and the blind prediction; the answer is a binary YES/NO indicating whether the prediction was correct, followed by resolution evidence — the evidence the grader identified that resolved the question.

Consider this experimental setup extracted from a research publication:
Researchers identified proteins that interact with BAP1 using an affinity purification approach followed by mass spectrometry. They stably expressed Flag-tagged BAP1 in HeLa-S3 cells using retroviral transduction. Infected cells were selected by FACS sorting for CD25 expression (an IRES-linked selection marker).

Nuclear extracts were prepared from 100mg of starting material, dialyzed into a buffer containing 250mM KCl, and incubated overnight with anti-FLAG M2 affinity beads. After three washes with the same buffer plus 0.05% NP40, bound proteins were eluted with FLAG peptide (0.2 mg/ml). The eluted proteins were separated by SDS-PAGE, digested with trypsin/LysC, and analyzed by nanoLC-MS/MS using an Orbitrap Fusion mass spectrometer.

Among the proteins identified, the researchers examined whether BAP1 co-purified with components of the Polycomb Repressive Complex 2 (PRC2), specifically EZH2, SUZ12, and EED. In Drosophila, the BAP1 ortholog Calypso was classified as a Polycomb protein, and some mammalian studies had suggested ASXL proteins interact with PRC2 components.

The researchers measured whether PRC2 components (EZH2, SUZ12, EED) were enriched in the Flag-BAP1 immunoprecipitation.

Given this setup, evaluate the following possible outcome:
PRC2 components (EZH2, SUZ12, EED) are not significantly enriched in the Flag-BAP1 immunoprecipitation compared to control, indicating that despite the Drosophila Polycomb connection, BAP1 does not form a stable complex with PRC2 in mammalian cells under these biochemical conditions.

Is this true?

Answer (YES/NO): YES